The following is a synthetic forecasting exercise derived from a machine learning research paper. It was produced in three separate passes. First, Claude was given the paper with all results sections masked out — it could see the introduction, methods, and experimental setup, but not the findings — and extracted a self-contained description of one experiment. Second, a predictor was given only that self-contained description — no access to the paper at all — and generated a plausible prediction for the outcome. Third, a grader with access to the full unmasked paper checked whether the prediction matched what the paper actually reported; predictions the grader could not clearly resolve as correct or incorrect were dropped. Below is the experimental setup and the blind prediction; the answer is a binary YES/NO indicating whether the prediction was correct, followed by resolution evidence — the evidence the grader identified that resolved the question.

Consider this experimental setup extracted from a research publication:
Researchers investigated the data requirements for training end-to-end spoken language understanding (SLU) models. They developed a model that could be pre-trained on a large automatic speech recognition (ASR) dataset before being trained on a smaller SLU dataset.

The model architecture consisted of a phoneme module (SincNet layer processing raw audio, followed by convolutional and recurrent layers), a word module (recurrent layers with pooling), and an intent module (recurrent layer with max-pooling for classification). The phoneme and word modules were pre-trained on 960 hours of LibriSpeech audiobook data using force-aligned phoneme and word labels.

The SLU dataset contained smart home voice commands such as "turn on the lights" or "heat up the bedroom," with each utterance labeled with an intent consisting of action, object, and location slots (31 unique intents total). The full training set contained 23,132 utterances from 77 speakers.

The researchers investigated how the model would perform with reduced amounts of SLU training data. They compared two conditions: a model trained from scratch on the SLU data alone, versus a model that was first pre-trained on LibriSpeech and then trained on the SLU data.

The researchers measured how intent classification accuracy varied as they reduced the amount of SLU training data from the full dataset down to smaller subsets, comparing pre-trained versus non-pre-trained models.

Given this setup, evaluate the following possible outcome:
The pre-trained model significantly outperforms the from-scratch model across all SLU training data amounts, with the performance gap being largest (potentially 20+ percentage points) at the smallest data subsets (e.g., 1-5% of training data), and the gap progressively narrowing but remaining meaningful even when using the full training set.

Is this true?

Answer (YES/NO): NO